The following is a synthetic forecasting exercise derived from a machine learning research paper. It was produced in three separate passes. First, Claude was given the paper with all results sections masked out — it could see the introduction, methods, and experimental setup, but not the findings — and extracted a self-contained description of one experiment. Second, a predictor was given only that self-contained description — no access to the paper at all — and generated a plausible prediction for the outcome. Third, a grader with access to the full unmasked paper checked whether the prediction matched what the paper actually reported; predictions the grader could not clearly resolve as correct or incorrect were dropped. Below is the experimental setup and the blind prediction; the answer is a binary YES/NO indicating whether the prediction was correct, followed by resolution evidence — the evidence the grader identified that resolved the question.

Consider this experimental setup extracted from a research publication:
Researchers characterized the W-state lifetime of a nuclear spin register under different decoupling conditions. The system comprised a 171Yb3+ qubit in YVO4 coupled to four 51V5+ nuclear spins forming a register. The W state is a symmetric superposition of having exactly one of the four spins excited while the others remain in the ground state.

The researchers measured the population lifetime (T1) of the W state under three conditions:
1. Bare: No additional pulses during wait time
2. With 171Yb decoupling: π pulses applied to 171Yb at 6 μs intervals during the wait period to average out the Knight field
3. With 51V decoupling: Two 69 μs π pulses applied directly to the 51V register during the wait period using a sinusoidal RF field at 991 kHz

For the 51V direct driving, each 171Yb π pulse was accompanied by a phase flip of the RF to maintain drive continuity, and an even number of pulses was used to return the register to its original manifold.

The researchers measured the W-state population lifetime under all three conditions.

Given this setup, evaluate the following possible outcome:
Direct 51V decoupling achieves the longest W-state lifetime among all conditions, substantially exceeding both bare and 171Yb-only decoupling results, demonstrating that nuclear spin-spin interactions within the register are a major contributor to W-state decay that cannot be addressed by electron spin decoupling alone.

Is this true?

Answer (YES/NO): NO